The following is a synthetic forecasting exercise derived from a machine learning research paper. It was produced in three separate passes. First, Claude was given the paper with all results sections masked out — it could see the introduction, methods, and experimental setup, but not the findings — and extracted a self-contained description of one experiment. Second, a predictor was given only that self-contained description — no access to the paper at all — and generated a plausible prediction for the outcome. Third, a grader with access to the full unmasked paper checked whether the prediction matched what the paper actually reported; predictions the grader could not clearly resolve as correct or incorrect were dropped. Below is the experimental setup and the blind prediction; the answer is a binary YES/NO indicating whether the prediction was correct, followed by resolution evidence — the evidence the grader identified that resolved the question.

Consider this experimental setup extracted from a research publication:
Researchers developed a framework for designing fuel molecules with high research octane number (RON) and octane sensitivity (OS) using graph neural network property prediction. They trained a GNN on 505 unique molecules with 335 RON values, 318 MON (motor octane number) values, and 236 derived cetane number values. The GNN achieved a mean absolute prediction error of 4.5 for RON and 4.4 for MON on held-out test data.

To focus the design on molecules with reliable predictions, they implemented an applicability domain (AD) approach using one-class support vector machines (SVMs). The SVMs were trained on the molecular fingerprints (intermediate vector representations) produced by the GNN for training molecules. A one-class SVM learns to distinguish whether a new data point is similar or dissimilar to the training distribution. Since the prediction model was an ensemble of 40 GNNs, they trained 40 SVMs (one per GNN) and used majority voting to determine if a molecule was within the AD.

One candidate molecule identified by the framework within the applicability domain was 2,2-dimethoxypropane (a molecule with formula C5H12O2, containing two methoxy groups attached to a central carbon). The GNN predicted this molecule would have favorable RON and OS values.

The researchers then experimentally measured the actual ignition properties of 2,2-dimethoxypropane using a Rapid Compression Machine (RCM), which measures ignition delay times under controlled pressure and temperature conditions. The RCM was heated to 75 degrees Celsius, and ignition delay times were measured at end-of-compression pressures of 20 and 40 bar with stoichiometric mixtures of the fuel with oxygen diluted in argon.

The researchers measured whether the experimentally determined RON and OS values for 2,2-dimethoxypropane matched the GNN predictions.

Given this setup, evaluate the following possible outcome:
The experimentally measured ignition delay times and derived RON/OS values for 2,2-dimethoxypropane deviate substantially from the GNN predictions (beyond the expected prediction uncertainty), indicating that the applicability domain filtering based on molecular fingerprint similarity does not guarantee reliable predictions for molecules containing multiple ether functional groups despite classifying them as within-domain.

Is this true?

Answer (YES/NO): YES